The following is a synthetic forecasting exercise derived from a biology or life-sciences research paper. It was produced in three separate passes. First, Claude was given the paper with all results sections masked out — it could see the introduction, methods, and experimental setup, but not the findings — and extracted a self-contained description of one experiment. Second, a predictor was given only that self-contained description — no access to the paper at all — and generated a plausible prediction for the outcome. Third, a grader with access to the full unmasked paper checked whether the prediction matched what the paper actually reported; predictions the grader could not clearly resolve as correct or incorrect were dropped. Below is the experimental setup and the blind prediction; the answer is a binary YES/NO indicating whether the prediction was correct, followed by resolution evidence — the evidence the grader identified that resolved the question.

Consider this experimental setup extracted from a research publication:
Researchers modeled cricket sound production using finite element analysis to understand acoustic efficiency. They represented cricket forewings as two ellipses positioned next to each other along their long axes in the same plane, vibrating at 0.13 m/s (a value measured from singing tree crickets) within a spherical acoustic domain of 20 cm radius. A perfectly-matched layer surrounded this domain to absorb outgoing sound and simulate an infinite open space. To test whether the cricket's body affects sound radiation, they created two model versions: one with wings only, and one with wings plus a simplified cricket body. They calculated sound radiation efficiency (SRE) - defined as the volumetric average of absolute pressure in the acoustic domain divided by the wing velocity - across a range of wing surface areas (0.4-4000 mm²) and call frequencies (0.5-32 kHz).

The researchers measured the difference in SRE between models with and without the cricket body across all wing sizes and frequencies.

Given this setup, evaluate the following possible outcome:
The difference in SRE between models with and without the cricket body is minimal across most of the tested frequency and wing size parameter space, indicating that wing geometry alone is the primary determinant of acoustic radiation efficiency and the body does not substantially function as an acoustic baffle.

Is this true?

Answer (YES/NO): YES